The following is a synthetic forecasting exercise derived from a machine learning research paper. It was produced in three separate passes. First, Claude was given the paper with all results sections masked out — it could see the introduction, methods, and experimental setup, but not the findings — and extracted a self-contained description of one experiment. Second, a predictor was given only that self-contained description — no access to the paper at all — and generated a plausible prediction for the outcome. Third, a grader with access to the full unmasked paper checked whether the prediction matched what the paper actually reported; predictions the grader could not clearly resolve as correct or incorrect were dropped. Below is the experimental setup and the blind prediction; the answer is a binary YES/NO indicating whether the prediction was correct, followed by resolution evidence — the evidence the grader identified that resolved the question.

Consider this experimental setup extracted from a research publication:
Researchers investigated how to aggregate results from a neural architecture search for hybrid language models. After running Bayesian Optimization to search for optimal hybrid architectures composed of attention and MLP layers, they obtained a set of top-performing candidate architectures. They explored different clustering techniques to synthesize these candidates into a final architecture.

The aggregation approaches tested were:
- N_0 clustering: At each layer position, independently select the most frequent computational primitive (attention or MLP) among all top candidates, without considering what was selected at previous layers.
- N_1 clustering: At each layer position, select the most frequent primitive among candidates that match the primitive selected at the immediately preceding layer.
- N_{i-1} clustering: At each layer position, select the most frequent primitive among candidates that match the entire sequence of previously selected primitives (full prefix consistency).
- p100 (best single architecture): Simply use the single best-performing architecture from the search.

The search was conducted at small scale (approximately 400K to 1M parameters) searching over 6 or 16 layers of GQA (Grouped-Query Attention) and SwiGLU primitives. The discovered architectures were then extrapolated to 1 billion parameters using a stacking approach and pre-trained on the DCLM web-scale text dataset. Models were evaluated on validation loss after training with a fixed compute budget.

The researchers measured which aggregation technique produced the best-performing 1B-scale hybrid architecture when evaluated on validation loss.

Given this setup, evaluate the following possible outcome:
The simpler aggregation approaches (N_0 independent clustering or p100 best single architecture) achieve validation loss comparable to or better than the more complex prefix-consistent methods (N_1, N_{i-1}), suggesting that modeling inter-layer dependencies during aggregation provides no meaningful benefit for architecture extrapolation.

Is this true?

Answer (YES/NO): YES